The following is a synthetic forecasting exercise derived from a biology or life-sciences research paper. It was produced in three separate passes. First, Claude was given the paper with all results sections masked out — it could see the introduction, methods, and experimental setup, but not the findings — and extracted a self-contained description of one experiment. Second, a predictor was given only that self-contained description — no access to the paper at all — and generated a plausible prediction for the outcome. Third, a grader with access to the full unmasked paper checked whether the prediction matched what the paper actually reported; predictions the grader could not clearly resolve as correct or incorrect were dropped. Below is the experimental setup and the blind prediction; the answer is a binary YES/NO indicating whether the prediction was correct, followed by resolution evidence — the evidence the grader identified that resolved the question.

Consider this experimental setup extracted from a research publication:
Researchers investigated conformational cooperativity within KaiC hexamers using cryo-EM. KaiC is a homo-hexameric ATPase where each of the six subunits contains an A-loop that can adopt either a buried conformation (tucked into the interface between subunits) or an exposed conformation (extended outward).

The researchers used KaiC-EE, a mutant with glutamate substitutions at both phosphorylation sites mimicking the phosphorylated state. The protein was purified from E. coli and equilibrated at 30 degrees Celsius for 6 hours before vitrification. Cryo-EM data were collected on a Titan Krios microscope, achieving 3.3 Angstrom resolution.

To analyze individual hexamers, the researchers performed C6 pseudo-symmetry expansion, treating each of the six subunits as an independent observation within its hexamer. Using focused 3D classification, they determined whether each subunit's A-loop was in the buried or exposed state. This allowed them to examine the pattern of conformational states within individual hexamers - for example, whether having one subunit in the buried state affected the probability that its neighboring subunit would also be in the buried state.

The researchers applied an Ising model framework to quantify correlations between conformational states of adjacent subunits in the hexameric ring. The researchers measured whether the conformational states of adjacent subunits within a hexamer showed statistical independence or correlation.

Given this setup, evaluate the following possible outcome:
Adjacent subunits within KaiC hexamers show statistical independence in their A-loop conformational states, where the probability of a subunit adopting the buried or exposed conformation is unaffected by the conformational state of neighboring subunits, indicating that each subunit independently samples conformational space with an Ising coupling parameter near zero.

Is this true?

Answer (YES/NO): NO